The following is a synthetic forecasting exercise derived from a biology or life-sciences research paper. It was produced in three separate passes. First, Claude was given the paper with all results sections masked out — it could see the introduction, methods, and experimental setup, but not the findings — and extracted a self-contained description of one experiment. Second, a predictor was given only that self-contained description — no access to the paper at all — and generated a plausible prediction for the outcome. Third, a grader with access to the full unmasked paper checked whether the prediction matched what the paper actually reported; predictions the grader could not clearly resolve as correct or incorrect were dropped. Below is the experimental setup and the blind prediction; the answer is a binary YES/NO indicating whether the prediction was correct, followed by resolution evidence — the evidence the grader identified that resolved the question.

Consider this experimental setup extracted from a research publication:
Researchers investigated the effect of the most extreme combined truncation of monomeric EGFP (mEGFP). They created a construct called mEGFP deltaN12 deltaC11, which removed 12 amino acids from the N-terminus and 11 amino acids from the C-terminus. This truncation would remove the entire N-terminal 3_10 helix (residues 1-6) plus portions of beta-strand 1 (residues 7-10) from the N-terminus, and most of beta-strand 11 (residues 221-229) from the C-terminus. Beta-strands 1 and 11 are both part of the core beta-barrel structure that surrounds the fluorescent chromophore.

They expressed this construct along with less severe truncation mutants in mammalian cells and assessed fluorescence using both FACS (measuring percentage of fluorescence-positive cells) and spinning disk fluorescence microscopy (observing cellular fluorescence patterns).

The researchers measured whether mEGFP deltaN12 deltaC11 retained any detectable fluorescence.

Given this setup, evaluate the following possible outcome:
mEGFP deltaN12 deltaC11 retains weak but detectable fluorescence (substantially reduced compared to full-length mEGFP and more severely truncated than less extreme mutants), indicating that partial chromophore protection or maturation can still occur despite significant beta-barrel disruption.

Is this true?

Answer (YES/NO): NO